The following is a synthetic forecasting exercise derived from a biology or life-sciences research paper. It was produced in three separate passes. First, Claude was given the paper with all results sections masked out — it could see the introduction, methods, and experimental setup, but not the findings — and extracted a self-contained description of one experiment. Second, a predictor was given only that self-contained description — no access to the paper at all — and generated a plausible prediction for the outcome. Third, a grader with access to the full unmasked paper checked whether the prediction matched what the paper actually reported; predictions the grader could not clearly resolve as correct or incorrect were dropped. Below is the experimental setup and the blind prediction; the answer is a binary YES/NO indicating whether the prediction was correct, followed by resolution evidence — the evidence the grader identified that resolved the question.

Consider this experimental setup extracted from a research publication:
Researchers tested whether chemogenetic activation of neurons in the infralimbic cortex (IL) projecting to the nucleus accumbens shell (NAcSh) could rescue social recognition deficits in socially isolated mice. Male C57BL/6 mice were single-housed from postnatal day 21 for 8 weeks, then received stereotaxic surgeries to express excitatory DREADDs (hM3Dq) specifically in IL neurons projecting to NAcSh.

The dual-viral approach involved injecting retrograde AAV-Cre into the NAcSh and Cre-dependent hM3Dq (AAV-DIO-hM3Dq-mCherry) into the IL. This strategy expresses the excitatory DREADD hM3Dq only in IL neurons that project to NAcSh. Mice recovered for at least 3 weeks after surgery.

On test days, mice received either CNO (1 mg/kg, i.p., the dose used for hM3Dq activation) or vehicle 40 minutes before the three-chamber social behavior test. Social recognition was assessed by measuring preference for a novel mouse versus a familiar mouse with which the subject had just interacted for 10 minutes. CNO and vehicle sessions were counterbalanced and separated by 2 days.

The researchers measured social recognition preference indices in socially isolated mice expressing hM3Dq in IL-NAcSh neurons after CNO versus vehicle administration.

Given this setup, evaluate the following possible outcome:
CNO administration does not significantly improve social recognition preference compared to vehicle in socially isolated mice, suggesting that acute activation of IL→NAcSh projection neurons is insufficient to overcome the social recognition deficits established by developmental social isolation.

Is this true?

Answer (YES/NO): NO